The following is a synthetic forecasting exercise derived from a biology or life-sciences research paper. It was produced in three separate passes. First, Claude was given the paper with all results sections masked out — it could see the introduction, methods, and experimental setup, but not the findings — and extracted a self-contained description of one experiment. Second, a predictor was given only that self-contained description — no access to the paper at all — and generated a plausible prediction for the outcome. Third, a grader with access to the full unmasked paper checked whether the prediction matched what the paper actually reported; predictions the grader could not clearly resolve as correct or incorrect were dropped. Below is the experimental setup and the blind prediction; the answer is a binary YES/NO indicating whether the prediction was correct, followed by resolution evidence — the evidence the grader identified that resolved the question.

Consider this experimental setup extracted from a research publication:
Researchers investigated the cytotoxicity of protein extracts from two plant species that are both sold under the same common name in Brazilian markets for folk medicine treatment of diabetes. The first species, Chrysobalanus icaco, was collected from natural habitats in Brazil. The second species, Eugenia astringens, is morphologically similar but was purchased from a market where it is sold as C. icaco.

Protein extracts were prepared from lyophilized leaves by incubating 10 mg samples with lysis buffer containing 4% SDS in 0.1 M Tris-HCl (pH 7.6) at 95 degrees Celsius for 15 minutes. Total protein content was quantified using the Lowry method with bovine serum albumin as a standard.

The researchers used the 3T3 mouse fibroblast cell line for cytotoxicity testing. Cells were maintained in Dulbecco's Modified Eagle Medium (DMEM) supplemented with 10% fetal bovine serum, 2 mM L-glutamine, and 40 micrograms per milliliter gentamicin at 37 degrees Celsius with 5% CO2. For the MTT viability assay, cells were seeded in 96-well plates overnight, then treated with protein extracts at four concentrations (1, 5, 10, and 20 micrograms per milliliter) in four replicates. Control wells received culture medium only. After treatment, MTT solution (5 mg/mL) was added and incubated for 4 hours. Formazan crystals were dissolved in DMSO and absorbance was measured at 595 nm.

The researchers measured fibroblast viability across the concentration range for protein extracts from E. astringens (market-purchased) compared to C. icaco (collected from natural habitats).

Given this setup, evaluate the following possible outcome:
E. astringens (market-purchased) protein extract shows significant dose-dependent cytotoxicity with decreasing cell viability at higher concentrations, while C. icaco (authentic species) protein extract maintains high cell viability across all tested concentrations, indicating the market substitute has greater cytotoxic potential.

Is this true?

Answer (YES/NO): NO